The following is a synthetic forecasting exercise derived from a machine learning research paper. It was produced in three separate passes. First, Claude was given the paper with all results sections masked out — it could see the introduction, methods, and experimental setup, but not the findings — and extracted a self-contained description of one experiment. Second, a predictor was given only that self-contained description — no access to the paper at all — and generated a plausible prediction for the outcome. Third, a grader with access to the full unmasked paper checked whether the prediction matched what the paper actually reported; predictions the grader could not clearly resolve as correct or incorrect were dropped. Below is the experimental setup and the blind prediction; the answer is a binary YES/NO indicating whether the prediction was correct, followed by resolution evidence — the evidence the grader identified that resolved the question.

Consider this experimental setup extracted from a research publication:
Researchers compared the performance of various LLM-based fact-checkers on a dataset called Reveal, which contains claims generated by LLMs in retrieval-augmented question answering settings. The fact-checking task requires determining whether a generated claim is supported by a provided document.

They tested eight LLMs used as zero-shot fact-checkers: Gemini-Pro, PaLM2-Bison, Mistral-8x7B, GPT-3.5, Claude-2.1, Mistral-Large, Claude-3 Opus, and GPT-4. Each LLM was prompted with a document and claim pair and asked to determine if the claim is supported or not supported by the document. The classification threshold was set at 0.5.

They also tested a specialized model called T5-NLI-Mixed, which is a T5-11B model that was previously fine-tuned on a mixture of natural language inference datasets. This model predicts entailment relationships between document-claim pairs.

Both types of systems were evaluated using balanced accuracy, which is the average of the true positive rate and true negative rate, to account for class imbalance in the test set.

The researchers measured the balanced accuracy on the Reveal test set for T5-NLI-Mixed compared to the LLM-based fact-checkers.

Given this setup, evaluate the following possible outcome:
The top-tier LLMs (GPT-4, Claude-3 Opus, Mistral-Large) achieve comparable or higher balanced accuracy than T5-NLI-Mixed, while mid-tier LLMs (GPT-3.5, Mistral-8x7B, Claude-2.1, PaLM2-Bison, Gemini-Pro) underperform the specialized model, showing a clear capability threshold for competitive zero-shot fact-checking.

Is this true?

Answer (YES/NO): NO